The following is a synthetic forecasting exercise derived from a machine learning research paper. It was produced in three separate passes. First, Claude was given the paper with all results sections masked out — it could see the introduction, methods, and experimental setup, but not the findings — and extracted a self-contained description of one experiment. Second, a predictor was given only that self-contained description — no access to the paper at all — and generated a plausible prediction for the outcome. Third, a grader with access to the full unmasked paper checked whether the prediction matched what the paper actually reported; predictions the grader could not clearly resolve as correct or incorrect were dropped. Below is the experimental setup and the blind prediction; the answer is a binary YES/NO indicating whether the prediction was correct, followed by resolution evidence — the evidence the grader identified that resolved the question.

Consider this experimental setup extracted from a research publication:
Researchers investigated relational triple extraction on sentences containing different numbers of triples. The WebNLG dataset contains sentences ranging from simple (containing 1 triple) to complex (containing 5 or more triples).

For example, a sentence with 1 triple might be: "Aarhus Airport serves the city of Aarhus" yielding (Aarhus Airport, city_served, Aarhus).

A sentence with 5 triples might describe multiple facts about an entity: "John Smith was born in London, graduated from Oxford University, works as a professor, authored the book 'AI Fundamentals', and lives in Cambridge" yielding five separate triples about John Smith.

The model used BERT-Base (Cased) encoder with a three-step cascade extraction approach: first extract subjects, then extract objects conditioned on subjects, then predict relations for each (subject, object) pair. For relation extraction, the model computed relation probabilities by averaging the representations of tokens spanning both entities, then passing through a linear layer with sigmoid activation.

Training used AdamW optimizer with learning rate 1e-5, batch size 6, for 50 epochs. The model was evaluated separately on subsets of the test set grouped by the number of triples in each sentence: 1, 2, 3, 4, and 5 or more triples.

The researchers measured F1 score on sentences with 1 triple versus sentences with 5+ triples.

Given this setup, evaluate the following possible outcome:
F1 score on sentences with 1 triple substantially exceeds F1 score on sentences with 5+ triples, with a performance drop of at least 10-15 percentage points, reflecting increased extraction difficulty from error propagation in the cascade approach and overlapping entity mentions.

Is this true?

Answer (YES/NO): NO